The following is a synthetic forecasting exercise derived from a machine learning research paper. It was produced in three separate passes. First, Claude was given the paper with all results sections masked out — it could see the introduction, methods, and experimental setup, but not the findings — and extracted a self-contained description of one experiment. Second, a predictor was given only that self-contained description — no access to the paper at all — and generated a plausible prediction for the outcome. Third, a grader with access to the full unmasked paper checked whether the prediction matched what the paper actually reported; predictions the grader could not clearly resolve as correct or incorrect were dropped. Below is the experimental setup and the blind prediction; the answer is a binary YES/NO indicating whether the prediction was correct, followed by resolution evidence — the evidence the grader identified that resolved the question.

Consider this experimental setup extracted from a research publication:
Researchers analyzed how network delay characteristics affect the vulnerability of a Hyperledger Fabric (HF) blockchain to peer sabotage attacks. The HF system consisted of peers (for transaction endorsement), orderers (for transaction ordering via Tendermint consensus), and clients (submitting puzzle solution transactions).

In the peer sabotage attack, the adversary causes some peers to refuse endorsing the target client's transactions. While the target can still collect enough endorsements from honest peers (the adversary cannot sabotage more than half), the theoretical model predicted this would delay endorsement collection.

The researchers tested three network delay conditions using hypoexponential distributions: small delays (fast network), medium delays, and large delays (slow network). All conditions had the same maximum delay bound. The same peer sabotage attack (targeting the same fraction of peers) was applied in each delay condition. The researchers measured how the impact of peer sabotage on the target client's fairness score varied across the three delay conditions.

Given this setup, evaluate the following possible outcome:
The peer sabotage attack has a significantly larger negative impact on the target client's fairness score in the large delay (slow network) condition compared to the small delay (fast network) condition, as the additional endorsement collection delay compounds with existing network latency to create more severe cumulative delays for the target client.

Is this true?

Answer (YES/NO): YES